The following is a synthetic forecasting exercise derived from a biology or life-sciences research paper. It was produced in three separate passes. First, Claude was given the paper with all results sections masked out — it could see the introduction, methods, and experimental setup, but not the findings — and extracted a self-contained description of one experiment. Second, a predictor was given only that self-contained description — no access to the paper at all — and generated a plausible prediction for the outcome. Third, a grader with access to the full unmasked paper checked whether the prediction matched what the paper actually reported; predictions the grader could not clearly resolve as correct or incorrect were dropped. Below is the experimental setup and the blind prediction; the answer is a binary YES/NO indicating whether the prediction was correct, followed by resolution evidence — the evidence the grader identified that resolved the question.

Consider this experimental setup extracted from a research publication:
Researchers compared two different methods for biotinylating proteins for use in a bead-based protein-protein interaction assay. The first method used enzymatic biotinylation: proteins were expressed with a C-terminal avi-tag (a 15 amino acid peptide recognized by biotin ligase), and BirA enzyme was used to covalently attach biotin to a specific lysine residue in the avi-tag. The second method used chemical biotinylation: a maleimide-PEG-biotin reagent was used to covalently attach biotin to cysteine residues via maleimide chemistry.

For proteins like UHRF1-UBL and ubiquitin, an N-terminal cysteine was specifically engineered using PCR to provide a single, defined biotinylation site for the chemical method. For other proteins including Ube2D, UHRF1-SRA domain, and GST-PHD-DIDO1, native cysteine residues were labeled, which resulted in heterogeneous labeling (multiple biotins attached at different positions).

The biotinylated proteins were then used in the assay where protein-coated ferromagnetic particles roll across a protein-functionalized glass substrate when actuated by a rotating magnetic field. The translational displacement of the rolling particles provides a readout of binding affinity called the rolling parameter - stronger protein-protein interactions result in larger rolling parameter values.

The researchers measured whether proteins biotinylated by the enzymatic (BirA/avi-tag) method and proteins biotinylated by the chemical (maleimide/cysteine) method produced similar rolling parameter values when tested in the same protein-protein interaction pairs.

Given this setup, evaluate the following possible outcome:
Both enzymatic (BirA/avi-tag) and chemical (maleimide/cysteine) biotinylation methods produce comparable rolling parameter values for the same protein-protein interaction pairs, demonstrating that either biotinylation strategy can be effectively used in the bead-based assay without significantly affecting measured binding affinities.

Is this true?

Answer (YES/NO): YES